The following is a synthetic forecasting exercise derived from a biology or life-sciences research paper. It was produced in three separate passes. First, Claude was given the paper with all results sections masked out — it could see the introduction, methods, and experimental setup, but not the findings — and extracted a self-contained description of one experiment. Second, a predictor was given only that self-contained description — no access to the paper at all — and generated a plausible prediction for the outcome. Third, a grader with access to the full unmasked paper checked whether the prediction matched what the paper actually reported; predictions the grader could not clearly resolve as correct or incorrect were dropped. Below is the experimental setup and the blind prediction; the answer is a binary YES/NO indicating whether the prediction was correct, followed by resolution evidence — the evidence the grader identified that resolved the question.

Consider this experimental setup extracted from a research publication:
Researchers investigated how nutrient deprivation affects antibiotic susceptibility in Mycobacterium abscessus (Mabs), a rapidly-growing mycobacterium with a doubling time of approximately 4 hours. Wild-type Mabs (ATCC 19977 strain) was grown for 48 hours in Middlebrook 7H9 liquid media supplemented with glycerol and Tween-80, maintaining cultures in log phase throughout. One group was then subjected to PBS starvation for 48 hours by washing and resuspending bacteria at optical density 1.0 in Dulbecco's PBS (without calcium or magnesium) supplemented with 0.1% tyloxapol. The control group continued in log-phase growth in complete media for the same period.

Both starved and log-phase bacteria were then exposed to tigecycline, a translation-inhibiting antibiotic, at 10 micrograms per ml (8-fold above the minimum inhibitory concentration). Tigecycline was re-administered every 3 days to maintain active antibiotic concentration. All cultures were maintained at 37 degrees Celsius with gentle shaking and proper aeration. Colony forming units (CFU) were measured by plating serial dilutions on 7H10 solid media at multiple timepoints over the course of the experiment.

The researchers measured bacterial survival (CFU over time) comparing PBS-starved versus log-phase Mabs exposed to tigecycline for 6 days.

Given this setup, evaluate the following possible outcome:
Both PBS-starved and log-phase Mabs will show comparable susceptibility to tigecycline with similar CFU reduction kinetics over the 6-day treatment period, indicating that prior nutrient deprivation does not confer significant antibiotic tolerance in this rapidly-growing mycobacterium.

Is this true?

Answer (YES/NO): NO